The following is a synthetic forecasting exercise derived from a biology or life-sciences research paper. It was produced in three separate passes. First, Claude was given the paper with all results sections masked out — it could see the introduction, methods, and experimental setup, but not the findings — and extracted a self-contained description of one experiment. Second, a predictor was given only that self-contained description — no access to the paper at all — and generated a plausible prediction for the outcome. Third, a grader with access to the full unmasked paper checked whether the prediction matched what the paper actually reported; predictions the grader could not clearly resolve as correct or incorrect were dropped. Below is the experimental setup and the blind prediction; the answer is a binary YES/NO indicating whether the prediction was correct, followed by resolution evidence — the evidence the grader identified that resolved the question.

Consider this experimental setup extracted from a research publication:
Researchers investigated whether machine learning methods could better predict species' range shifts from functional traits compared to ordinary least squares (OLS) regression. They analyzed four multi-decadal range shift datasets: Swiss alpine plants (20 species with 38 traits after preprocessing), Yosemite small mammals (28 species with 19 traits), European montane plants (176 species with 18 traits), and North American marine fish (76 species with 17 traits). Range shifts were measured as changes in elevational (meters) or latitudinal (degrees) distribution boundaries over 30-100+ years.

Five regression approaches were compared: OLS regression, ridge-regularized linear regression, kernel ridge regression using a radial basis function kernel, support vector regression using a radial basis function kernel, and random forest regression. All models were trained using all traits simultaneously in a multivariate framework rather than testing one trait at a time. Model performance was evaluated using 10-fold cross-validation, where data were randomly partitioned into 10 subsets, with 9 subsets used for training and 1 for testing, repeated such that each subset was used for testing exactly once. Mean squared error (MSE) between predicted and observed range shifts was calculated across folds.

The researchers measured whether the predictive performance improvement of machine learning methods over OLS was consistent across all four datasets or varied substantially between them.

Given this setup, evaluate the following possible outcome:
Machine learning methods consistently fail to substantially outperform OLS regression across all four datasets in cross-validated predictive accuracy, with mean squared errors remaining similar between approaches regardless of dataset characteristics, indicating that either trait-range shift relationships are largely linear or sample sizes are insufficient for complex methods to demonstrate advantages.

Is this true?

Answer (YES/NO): NO